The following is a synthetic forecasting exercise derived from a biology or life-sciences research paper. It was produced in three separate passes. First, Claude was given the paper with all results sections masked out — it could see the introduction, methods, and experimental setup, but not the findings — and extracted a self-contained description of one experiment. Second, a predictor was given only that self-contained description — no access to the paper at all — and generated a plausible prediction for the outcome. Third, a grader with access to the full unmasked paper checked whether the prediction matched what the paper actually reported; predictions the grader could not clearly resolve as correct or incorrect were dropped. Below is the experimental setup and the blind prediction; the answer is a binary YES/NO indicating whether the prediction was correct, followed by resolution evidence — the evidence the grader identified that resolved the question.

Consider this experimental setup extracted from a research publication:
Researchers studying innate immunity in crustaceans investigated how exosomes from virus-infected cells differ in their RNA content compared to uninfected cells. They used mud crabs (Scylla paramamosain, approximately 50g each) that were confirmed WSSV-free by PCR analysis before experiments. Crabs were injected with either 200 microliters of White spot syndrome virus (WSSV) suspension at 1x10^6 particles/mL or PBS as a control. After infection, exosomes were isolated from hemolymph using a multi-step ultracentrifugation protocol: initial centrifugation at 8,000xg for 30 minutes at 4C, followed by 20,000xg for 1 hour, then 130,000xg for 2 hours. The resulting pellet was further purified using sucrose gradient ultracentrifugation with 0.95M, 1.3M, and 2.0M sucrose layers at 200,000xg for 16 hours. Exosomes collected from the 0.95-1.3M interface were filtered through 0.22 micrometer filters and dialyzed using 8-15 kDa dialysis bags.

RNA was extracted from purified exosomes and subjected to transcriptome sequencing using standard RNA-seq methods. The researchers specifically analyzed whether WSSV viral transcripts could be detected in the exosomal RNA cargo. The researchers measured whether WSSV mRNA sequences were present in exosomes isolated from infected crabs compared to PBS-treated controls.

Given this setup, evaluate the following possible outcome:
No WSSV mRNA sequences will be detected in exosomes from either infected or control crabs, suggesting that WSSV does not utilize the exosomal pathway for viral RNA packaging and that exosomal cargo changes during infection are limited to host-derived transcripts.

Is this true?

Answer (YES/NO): NO